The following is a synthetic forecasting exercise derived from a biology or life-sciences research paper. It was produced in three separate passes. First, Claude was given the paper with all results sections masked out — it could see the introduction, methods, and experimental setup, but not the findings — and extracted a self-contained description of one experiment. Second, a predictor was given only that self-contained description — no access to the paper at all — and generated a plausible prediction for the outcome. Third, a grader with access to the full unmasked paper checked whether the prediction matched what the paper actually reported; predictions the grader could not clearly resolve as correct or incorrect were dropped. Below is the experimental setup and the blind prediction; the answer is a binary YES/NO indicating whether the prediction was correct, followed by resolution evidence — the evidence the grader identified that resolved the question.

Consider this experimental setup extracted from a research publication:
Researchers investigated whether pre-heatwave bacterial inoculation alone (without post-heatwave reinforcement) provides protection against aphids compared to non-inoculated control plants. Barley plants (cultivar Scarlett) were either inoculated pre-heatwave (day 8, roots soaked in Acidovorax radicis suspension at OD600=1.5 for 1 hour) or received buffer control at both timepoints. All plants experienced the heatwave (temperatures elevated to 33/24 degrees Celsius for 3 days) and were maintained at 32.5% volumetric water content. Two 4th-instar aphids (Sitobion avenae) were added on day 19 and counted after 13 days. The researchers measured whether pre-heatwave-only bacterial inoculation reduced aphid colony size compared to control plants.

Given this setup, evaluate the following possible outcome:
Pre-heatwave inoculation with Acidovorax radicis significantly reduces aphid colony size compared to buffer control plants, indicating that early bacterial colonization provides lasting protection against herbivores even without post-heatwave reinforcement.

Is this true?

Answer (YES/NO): NO